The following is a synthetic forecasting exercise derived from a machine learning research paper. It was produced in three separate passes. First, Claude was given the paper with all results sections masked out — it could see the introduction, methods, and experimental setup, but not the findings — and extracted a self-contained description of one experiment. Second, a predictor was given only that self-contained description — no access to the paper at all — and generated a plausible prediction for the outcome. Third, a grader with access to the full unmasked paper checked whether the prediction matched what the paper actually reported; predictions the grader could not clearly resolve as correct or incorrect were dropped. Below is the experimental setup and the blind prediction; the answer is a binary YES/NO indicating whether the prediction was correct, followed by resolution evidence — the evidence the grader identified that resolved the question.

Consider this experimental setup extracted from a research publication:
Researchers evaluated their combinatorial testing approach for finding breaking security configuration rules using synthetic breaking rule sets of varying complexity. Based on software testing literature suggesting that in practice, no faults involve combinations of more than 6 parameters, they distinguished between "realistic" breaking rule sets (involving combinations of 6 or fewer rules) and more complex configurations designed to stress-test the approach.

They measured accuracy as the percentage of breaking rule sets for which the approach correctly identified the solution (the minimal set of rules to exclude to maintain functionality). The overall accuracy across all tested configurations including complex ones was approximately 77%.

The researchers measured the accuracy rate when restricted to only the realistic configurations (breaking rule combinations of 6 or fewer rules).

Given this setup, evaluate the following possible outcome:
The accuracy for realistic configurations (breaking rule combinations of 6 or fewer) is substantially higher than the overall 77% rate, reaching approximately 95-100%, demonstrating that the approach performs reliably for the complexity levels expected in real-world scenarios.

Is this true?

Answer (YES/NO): YES